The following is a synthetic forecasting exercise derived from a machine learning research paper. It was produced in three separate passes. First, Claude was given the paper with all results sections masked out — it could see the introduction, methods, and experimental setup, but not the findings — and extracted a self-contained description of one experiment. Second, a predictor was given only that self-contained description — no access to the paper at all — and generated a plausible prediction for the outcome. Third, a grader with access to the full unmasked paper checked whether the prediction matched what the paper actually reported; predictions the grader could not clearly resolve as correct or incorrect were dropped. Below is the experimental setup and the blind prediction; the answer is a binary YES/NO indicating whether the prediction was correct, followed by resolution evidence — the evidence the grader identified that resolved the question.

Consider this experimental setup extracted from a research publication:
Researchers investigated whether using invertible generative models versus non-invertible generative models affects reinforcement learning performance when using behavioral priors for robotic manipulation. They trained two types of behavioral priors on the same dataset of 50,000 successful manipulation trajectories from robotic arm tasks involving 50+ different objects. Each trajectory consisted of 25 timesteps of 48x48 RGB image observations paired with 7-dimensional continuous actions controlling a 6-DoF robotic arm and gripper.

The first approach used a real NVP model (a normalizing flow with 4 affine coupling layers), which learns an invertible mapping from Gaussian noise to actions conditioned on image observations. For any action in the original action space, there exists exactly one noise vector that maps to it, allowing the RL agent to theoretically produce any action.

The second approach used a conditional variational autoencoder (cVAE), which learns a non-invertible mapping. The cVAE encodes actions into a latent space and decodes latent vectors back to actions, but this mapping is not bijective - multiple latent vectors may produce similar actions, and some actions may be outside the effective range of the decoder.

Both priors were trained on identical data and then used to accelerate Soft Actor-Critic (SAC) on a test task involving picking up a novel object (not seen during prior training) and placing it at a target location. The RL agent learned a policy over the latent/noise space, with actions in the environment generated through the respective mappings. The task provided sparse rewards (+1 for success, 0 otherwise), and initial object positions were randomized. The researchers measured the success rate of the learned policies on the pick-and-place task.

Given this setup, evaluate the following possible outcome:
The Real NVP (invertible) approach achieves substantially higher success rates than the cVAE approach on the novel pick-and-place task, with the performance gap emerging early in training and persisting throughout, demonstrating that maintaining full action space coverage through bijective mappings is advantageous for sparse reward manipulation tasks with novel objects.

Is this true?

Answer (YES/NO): NO